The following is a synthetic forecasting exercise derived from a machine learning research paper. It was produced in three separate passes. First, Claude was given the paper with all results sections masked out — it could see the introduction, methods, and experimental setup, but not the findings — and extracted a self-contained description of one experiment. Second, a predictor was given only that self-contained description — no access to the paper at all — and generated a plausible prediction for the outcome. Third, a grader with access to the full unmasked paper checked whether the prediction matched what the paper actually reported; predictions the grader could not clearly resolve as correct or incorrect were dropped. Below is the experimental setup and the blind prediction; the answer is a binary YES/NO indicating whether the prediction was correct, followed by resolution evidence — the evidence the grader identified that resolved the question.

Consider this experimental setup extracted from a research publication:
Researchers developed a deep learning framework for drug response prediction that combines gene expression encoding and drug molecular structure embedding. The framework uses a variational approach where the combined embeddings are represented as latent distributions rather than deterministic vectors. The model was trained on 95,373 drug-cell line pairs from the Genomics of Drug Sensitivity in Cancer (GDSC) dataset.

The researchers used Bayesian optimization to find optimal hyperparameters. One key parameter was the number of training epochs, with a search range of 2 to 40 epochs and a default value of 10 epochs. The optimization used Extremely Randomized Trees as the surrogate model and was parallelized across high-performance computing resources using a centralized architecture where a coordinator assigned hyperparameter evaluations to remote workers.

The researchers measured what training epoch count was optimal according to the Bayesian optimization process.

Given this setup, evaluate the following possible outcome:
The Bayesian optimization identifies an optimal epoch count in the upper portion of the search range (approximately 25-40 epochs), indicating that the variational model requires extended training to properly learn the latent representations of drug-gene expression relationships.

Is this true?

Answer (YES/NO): YES